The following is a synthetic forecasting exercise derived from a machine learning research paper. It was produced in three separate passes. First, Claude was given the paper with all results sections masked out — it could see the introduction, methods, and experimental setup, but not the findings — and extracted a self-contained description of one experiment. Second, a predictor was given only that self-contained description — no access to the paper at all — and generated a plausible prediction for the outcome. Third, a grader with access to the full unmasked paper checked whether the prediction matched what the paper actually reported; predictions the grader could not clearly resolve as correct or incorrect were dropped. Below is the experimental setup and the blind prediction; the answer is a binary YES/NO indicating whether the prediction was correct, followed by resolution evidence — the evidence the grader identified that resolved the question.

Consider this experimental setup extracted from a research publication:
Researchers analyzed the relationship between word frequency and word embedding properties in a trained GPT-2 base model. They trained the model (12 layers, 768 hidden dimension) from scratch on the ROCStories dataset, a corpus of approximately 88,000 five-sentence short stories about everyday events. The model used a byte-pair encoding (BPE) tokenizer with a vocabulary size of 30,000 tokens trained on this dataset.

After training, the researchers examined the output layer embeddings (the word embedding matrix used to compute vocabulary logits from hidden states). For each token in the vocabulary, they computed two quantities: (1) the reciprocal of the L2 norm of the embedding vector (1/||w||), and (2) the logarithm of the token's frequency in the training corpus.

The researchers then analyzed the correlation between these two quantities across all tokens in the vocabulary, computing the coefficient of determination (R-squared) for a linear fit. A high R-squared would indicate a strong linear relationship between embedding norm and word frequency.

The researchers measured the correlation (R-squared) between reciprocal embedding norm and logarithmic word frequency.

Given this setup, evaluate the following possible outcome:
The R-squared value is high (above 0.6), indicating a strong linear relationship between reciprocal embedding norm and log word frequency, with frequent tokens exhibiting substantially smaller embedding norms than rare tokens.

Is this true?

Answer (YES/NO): YES